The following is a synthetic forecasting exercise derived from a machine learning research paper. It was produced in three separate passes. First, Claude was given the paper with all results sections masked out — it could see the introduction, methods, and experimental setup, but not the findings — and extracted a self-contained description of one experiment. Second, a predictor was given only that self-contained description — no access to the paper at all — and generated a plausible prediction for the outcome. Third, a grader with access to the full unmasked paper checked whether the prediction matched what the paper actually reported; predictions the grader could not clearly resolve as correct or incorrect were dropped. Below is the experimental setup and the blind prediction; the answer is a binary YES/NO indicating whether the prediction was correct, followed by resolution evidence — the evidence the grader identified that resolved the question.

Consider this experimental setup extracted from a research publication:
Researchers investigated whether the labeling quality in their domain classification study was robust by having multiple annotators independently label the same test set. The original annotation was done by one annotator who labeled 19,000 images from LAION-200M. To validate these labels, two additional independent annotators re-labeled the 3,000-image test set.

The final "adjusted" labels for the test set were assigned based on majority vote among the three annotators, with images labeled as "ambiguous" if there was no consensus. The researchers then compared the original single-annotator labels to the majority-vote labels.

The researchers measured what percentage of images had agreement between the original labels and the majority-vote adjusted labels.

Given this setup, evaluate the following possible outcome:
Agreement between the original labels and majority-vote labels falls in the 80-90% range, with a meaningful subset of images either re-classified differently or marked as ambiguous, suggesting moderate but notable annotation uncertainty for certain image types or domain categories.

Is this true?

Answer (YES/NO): NO